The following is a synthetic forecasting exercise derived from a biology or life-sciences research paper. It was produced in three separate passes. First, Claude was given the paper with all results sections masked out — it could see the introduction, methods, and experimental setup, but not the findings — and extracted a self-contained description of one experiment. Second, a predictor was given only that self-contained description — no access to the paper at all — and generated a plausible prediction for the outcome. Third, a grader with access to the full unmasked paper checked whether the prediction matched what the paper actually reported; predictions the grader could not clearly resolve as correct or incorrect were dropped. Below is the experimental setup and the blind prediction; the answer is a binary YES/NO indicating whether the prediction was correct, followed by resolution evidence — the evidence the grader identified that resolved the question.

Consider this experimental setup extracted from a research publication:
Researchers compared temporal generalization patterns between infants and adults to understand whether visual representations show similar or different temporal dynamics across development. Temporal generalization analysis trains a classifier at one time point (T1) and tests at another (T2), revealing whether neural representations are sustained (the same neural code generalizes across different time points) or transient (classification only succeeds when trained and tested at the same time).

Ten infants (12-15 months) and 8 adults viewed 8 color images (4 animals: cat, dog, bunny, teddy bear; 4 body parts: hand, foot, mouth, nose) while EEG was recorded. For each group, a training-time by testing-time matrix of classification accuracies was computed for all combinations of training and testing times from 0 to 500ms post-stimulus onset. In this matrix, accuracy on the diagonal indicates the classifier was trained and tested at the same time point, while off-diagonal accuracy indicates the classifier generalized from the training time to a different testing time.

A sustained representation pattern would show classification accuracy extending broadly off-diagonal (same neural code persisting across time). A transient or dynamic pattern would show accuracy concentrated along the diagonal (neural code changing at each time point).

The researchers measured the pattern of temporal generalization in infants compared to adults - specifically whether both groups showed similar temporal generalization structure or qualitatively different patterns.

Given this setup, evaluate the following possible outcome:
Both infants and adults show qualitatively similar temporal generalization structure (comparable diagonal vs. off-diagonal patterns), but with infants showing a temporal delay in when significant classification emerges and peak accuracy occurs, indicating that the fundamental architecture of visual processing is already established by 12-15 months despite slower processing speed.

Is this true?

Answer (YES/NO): NO